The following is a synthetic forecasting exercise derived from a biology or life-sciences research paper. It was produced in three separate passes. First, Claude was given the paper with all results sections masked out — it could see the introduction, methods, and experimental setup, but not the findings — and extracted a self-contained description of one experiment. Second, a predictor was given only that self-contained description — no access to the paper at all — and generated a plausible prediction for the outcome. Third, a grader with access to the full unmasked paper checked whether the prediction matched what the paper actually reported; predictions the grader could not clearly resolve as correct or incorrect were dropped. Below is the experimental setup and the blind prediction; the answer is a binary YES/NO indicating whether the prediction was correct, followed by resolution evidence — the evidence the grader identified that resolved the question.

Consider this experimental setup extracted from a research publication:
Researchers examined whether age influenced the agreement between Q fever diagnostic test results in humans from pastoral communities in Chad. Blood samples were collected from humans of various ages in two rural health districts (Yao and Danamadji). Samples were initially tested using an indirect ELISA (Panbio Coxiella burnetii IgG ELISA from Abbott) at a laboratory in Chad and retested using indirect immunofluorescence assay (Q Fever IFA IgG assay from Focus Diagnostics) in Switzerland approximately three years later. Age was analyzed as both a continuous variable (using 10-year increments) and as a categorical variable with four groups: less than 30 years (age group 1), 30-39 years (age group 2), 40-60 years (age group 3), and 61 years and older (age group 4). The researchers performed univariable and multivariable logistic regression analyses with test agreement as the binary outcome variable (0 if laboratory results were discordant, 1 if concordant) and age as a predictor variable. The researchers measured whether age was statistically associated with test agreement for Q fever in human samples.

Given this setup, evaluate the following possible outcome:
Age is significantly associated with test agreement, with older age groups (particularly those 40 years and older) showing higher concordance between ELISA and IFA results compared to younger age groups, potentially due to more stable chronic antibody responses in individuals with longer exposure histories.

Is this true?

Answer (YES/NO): NO